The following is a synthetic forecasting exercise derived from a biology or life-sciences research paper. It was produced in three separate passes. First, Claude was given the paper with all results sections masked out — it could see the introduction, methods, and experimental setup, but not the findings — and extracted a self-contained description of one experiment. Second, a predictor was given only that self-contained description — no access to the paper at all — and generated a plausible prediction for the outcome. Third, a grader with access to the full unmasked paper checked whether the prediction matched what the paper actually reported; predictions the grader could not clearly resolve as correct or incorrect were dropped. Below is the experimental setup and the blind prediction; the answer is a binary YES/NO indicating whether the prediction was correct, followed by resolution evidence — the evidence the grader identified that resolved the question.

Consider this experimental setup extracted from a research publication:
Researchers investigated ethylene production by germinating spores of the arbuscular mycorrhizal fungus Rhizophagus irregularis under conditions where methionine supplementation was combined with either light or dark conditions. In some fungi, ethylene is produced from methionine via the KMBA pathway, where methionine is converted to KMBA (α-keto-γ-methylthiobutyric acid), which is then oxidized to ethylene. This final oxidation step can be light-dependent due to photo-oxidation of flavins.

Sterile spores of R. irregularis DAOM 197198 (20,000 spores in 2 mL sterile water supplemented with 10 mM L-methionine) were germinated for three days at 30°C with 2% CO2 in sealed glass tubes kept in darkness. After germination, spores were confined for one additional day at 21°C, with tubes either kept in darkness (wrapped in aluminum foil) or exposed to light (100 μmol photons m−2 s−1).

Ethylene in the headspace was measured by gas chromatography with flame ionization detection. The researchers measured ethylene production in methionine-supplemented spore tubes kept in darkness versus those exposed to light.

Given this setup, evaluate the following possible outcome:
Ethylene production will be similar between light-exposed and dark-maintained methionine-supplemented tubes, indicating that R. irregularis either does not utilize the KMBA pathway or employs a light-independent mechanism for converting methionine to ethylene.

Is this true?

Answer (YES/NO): NO